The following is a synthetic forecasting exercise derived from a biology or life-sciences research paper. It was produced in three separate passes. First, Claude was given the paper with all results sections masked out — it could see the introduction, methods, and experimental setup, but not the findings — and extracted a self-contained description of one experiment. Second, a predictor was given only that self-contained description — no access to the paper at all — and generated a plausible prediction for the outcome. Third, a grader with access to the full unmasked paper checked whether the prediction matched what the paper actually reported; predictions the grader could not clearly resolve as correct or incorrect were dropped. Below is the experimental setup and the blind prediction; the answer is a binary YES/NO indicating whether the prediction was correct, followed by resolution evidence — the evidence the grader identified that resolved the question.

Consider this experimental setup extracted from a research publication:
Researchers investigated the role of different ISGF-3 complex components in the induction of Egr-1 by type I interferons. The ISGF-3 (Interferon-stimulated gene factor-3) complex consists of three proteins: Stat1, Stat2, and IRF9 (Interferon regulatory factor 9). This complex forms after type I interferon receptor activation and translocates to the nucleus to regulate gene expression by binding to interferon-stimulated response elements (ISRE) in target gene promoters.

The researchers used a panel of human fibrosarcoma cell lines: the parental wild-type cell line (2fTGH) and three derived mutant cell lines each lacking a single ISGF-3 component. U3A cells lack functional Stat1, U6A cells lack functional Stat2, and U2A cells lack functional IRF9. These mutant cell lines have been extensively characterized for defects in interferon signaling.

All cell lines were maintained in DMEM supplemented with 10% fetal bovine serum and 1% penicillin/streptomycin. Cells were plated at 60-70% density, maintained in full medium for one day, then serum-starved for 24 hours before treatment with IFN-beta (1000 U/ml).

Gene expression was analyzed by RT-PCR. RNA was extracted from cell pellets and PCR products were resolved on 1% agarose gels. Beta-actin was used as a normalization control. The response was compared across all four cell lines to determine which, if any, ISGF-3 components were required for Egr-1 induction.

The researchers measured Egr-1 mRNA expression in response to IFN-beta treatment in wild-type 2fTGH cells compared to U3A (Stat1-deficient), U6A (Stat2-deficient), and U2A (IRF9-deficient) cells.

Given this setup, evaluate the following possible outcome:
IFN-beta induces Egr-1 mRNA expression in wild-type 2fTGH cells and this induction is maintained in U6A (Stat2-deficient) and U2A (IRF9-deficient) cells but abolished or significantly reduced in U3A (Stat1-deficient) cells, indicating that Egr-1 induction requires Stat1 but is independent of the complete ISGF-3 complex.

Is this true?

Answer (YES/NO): NO